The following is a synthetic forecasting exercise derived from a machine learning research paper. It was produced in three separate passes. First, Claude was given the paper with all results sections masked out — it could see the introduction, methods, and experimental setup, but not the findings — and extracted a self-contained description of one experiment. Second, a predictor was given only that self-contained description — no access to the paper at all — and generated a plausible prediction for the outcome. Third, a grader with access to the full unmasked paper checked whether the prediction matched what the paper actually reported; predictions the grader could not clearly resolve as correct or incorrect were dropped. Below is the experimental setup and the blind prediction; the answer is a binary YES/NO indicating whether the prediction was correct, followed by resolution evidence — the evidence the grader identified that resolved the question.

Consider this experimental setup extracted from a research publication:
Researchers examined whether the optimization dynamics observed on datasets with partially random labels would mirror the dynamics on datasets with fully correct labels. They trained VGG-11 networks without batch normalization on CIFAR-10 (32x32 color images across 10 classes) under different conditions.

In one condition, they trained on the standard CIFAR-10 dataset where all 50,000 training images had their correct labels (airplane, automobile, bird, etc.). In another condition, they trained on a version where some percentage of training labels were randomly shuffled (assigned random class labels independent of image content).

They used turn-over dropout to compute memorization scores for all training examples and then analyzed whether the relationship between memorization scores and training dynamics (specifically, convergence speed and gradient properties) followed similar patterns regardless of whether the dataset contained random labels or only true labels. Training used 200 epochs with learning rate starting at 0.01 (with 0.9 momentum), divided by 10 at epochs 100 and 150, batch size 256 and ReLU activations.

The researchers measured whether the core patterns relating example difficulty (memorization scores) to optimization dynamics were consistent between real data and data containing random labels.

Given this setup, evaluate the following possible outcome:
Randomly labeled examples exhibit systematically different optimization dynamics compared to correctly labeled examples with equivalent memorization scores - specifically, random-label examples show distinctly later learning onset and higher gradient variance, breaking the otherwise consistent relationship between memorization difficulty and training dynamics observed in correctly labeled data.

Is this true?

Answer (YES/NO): NO